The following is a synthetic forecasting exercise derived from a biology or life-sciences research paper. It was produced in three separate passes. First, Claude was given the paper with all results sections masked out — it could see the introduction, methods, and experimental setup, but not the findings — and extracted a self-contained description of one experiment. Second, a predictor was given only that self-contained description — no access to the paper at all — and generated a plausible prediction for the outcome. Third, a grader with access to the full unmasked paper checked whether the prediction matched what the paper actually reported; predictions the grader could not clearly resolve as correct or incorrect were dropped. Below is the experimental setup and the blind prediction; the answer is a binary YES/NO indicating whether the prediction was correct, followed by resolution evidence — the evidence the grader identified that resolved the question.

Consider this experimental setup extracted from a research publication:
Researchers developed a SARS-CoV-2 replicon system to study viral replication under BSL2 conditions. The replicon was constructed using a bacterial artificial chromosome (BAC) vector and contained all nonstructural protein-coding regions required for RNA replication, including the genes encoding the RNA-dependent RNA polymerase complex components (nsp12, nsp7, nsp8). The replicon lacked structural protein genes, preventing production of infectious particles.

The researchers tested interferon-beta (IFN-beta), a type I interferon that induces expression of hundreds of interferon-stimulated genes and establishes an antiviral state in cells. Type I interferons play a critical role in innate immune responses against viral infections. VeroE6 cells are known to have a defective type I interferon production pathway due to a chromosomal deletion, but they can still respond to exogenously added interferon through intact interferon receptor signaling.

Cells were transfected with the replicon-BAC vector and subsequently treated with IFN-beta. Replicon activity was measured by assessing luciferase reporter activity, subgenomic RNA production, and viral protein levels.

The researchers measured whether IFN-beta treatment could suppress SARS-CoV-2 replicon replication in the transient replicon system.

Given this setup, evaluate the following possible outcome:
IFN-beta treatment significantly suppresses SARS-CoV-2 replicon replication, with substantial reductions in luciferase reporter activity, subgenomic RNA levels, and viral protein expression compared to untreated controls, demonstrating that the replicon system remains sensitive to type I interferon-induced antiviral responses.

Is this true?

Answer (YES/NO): YES